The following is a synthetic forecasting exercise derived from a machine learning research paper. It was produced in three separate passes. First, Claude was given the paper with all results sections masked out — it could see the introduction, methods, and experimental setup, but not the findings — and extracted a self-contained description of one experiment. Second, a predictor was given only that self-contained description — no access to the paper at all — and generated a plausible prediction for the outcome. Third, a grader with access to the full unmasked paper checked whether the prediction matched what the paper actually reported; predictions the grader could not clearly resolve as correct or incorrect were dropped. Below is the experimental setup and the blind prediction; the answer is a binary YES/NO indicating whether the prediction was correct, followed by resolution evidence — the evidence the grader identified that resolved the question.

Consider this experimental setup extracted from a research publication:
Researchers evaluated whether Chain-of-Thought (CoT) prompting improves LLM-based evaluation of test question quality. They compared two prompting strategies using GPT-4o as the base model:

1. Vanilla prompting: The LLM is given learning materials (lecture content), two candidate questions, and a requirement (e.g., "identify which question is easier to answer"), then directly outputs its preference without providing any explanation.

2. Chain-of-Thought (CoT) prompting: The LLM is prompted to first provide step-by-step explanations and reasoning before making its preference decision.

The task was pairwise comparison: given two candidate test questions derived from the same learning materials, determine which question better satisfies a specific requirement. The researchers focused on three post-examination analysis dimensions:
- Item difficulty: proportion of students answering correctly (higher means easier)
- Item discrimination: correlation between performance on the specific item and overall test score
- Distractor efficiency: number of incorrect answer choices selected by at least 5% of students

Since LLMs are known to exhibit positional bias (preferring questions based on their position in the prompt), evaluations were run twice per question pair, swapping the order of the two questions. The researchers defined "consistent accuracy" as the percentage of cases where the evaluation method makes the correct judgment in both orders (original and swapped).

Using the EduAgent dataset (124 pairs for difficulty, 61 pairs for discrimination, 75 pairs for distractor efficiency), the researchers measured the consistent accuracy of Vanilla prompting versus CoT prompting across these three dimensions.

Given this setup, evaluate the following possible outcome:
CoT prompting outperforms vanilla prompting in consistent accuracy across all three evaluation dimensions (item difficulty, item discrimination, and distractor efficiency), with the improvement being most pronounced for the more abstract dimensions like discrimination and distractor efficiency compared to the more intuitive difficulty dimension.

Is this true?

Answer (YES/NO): NO